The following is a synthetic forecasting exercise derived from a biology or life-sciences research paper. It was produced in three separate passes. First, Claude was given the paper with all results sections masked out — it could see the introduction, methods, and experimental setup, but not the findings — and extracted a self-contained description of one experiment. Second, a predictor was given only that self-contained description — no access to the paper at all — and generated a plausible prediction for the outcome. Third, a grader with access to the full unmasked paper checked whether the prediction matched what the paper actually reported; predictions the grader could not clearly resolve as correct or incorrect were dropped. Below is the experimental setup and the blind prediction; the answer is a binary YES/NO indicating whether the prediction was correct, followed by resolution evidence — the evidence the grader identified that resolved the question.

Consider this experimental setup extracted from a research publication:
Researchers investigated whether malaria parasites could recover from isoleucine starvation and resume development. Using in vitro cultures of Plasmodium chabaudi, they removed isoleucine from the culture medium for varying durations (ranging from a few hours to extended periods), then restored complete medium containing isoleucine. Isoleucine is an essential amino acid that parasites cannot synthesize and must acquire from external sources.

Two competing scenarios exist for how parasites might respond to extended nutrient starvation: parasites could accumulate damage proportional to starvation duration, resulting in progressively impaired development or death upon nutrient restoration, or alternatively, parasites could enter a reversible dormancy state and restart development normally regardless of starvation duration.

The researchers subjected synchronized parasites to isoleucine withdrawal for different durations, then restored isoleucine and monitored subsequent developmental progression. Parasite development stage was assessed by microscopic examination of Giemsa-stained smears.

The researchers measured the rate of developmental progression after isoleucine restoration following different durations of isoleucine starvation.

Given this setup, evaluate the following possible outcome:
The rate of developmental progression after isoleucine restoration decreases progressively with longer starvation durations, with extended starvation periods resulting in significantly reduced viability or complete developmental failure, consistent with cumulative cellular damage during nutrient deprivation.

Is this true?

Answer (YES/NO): NO